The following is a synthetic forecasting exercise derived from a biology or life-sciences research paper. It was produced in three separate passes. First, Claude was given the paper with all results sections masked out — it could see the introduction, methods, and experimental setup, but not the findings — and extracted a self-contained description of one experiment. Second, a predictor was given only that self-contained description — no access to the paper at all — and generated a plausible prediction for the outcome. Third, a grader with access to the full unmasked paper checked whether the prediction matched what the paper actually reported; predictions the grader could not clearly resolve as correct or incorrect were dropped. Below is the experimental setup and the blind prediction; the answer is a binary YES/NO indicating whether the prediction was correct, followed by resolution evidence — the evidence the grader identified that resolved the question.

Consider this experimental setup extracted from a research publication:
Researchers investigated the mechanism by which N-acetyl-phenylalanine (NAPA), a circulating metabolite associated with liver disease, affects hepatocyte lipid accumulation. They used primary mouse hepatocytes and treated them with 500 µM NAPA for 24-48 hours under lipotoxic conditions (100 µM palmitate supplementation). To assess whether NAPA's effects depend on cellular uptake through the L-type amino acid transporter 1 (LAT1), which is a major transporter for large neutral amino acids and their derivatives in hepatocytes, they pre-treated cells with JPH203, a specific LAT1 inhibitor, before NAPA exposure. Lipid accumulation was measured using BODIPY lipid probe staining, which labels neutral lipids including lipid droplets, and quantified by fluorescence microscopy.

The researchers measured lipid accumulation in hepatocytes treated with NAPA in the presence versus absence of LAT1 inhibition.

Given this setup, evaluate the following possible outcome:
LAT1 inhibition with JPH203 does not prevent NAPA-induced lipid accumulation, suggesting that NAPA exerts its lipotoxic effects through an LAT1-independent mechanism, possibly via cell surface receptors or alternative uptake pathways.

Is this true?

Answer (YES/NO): NO